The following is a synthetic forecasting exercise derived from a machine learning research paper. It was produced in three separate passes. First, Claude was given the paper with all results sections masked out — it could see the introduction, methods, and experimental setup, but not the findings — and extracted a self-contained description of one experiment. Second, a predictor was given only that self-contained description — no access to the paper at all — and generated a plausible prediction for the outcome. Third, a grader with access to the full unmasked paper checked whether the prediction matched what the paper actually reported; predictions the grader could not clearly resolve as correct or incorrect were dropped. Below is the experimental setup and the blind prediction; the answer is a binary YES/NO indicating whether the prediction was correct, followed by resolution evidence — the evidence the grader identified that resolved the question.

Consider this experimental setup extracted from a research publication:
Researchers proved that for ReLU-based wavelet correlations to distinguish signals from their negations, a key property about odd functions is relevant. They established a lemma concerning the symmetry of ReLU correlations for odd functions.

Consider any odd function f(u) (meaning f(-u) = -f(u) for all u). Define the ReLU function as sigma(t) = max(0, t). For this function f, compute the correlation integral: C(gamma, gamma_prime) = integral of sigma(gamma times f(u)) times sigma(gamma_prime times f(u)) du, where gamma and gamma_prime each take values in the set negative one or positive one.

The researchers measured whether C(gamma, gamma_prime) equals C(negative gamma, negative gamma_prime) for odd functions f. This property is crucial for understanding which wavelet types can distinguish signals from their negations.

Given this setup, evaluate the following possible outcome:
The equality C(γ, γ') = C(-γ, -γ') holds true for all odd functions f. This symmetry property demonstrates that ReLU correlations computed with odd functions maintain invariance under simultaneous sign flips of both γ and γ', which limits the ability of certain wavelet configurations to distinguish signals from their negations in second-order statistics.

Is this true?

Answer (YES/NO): YES